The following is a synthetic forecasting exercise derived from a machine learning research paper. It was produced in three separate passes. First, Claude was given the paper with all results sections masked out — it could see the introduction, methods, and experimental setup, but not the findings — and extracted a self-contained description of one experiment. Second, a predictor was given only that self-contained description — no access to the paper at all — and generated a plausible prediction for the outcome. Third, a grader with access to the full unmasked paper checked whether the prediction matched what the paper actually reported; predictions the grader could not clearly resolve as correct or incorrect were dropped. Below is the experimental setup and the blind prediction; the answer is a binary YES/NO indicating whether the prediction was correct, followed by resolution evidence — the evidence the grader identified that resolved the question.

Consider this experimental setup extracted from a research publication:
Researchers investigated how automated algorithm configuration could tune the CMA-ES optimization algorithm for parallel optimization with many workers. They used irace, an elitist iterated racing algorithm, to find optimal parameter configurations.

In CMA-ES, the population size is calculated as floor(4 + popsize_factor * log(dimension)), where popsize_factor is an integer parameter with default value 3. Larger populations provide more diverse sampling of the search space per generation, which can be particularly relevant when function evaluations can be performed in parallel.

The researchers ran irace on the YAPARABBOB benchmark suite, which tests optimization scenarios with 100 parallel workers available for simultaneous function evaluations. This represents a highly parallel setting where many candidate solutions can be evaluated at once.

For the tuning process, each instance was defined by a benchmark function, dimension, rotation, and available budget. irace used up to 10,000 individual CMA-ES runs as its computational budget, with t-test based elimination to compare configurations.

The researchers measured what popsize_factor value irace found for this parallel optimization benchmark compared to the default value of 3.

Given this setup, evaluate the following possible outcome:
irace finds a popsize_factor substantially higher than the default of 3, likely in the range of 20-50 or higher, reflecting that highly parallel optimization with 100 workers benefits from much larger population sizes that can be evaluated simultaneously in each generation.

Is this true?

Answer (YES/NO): NO